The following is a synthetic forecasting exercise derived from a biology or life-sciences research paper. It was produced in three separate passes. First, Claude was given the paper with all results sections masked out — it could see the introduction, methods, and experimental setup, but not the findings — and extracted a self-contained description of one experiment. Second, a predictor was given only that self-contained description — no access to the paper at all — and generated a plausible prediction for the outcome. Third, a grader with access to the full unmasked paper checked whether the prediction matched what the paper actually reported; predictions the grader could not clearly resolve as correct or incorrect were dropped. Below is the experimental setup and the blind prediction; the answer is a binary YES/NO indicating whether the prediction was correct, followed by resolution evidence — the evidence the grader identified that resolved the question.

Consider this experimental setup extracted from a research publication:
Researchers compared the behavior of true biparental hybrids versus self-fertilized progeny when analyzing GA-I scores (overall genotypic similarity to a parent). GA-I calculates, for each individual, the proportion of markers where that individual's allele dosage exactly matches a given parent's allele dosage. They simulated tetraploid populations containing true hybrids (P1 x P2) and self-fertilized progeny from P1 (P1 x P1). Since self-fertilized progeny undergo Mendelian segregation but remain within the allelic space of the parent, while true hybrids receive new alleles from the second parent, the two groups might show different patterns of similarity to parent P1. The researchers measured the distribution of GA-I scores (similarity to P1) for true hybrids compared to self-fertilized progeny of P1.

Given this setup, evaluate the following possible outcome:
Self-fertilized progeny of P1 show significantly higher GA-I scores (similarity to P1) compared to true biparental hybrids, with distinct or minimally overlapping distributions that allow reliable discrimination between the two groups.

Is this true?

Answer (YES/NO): NO